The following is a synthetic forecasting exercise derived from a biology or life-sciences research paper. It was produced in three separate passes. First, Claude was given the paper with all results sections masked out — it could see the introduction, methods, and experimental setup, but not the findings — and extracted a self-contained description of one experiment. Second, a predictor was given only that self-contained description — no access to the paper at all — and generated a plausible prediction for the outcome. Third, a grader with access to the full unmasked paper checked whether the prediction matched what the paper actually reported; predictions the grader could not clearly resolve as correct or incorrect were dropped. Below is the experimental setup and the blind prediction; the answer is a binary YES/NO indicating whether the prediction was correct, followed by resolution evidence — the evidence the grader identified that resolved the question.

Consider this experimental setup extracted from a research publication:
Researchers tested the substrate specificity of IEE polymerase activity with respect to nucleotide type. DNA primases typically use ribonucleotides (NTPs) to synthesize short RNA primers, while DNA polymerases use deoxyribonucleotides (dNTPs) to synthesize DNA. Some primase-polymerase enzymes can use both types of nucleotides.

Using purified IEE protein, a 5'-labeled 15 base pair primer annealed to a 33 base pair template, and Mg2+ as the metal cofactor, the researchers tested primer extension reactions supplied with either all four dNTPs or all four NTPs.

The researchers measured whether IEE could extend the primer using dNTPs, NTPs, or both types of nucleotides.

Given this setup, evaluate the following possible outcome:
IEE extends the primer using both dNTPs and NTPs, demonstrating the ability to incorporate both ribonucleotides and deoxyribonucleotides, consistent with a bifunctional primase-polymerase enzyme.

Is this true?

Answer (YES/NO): NO